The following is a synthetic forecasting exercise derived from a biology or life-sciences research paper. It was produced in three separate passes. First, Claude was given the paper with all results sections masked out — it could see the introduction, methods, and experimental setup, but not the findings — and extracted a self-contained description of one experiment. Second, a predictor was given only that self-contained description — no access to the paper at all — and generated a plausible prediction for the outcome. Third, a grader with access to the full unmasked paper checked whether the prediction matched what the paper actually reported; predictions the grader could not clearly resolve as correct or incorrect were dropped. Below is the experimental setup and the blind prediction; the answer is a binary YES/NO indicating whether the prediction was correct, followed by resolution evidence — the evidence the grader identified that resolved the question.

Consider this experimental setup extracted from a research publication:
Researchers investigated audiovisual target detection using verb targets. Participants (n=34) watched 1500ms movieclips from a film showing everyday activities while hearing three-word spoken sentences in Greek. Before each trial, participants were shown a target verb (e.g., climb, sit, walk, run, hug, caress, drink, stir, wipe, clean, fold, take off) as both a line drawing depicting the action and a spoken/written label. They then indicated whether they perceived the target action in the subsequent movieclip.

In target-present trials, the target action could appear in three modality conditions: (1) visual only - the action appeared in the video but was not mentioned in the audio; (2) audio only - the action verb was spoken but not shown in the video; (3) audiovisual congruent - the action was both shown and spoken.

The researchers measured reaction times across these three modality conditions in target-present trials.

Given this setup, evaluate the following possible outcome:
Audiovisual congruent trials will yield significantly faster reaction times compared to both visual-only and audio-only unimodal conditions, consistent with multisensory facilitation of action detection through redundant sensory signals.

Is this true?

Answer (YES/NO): YES